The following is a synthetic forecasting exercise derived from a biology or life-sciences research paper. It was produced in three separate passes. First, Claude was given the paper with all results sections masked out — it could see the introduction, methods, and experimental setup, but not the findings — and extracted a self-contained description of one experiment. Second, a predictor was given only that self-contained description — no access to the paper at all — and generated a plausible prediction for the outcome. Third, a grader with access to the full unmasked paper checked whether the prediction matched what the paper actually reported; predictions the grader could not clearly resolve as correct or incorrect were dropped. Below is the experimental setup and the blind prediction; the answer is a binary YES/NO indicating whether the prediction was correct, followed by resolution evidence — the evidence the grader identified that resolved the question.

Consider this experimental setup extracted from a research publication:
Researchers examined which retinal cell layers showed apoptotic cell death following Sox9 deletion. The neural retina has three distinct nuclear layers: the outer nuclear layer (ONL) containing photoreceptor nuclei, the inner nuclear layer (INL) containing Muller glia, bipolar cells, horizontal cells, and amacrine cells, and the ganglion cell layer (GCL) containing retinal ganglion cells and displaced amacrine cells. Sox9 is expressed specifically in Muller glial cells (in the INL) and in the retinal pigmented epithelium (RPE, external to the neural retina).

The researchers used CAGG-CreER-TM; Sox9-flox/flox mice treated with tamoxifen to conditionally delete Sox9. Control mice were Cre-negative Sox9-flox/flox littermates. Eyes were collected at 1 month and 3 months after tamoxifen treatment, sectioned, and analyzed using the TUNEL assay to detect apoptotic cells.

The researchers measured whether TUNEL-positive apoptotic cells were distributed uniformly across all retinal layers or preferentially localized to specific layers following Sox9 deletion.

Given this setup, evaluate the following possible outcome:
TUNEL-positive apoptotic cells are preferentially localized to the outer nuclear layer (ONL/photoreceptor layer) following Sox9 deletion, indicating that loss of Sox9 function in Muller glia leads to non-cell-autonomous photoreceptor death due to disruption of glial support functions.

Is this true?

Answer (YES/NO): YES